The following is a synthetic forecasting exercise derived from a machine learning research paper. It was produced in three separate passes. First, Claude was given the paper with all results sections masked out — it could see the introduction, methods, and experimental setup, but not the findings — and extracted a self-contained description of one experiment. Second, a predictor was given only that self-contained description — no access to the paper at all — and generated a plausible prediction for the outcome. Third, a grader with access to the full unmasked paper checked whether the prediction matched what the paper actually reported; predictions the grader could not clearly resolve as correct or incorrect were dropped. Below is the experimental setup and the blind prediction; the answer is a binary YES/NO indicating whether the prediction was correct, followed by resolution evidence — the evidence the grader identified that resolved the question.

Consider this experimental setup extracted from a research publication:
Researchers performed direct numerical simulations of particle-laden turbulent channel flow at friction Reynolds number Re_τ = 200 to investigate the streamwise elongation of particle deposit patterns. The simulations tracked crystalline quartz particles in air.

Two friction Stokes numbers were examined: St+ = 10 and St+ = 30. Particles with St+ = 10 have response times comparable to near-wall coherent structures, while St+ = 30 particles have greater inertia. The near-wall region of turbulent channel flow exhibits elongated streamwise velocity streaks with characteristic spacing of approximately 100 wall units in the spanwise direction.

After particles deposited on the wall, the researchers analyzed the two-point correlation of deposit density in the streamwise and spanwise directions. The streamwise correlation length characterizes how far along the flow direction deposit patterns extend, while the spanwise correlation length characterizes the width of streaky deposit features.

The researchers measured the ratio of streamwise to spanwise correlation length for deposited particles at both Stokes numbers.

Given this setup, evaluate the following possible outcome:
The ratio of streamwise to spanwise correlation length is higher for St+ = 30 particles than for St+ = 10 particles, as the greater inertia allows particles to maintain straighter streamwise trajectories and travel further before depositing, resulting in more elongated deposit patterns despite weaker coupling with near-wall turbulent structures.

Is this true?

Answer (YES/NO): NO